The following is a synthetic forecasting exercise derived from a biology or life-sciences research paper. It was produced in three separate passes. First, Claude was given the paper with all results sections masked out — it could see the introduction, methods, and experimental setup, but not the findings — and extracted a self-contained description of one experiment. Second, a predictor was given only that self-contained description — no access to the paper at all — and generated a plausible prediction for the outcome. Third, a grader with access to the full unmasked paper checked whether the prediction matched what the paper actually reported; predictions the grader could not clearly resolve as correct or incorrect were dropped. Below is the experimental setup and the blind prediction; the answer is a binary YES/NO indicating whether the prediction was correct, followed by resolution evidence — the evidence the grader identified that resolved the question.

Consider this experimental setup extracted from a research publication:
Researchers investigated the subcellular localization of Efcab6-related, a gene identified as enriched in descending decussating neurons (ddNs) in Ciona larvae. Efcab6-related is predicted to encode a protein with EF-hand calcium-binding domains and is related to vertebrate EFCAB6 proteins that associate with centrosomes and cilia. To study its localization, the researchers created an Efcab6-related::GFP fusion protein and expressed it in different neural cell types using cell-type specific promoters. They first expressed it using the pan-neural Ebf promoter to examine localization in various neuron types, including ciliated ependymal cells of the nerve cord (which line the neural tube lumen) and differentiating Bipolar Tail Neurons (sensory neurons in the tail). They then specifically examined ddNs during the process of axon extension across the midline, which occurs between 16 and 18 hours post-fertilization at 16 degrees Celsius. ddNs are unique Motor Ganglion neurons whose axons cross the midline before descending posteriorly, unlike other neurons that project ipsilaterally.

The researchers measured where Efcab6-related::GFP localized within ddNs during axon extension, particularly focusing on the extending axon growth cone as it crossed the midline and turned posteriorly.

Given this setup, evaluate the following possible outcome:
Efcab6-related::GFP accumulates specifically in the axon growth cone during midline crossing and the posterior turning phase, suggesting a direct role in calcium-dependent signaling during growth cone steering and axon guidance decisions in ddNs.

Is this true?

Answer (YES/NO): NO